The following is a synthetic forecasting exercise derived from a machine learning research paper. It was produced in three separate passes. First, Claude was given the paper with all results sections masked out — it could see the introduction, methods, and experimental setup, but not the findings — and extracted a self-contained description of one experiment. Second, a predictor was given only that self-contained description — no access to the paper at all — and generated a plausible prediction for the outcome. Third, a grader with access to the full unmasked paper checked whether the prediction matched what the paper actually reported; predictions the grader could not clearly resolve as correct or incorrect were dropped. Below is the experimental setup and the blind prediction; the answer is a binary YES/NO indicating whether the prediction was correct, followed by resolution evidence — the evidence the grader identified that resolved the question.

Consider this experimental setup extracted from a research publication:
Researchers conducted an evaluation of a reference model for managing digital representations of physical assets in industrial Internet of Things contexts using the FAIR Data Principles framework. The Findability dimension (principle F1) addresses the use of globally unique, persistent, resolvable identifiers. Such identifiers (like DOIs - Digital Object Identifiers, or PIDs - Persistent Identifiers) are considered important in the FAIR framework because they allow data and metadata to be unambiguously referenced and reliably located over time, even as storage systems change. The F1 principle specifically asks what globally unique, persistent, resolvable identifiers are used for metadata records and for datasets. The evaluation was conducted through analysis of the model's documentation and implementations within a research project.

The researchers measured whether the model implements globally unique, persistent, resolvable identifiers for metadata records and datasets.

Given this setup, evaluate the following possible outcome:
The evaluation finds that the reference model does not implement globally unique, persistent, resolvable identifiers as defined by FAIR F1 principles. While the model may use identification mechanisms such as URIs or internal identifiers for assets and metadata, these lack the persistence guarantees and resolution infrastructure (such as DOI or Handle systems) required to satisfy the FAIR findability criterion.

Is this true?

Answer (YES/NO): YES